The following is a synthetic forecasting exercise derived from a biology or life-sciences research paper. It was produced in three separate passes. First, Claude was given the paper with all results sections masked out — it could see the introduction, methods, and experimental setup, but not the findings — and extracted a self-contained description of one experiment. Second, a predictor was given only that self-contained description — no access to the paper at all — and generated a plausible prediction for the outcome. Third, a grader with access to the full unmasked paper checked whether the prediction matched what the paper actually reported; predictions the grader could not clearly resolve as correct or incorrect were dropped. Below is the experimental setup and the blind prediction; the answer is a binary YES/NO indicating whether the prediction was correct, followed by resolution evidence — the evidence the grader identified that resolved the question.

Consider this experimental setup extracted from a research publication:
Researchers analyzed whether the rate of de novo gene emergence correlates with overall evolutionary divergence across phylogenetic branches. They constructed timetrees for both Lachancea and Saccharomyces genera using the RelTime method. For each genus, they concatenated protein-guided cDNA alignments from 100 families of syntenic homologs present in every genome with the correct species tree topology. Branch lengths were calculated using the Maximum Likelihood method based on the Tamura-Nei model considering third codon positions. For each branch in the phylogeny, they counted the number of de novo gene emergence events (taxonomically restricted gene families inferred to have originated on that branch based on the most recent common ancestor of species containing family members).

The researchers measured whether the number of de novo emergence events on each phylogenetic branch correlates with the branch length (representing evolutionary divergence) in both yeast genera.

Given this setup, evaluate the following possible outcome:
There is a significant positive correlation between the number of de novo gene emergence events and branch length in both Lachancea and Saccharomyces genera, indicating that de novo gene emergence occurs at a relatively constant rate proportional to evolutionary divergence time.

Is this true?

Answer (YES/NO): NO